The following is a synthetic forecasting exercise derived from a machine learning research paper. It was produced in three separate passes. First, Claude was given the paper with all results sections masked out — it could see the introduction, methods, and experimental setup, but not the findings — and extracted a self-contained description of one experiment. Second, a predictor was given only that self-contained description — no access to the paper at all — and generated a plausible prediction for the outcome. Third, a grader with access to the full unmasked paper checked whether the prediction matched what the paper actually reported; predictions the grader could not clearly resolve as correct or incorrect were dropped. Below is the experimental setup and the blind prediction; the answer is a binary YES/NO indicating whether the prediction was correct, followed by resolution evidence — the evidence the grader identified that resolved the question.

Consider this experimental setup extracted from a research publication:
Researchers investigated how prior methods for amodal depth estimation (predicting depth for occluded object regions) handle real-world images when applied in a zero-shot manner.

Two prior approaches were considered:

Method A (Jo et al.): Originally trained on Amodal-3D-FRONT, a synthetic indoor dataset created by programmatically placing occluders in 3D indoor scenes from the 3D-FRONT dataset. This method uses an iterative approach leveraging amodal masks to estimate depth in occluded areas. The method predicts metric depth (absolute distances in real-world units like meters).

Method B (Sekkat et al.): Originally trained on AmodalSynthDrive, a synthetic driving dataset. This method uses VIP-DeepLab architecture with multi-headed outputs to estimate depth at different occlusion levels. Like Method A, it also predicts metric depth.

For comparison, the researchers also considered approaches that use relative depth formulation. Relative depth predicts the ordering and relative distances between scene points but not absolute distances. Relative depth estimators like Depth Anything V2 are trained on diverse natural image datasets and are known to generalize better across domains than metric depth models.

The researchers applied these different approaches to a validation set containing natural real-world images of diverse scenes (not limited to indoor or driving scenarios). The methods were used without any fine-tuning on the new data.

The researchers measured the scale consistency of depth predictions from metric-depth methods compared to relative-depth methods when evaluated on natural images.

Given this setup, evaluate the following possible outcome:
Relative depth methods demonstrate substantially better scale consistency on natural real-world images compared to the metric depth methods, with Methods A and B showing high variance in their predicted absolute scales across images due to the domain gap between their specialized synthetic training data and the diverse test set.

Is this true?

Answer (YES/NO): YES